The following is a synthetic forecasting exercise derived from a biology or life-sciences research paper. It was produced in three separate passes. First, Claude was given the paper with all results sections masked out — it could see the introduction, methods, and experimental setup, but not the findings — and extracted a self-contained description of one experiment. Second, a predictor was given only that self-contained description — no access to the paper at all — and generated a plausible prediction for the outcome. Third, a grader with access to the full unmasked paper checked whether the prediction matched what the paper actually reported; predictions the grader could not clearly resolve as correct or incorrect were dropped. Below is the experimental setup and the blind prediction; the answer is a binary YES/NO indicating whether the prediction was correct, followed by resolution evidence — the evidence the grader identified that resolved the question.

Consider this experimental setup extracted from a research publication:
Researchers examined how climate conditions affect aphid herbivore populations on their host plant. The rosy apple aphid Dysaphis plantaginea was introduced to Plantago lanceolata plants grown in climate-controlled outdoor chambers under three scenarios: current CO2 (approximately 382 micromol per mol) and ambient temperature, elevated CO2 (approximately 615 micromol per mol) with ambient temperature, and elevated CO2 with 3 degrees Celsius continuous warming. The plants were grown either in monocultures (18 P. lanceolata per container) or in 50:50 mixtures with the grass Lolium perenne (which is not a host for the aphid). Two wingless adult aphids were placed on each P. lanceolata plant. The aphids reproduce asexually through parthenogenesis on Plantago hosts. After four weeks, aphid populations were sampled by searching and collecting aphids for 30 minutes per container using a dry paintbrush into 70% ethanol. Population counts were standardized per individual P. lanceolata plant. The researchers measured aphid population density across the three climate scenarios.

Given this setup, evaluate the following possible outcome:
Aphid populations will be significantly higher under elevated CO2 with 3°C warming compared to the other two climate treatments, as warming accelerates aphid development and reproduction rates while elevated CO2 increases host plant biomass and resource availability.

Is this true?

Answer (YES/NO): NO